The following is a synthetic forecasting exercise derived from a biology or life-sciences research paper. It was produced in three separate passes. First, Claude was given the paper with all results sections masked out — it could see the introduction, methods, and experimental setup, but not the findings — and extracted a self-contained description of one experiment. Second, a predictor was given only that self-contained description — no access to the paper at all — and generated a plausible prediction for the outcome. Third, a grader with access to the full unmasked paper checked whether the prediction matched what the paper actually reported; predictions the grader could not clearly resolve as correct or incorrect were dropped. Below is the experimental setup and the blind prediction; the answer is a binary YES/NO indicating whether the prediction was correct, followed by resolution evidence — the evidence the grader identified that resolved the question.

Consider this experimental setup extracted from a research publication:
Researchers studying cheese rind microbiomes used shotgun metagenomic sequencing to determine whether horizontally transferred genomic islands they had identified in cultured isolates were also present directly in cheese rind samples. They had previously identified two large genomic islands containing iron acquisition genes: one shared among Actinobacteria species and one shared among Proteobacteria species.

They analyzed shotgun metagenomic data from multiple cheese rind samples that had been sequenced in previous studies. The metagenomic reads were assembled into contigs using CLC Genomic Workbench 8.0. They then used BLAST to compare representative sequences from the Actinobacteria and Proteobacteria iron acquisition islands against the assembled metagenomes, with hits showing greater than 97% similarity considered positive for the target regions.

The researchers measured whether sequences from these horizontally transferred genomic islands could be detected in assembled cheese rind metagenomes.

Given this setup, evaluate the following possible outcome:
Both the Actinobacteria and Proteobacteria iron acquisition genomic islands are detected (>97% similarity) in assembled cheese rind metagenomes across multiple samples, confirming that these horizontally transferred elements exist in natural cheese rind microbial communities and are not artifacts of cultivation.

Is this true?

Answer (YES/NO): YES